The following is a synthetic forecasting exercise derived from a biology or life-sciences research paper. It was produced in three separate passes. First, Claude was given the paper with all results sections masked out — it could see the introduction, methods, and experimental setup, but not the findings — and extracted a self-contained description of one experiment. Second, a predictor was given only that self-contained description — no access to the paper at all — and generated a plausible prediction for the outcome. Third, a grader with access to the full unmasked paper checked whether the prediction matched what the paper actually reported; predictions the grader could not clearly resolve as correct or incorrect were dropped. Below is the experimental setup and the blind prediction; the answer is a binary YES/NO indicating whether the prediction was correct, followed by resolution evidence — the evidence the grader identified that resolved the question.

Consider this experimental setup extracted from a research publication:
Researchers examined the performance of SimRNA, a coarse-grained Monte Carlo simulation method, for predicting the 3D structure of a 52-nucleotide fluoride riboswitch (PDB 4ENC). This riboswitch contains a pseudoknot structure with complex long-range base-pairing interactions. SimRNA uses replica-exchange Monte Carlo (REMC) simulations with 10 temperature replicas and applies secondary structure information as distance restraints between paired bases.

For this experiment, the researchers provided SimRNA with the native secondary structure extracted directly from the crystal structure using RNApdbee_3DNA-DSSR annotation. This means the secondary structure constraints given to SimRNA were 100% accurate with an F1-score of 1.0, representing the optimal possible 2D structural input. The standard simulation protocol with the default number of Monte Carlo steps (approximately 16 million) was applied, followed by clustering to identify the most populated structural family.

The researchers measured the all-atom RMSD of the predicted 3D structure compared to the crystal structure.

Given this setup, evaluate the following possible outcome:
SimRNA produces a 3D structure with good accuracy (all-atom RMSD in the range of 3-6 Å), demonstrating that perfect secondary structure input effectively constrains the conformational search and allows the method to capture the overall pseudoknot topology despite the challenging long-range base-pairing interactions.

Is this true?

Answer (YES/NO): NO